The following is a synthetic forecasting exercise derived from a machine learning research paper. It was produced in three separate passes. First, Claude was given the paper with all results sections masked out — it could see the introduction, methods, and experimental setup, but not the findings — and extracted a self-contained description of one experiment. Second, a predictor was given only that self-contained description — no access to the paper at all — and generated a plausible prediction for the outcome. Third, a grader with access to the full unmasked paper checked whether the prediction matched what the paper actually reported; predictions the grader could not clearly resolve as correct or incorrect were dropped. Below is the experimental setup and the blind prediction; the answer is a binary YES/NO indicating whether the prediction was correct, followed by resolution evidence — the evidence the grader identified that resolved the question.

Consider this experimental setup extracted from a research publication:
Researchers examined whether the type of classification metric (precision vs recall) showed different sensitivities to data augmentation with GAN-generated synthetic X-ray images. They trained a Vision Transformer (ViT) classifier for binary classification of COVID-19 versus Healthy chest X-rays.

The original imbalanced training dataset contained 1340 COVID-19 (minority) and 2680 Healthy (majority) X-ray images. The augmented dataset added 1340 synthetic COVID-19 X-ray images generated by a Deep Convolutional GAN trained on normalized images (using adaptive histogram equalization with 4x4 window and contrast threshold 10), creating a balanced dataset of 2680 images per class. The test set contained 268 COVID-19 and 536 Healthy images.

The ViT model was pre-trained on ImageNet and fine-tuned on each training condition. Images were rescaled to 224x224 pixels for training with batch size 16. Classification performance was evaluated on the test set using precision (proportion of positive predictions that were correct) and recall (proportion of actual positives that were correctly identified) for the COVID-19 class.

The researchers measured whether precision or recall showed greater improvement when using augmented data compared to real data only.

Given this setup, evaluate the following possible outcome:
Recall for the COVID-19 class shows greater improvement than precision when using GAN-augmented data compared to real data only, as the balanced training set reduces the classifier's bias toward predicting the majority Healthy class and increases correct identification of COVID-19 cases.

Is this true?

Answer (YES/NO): NO